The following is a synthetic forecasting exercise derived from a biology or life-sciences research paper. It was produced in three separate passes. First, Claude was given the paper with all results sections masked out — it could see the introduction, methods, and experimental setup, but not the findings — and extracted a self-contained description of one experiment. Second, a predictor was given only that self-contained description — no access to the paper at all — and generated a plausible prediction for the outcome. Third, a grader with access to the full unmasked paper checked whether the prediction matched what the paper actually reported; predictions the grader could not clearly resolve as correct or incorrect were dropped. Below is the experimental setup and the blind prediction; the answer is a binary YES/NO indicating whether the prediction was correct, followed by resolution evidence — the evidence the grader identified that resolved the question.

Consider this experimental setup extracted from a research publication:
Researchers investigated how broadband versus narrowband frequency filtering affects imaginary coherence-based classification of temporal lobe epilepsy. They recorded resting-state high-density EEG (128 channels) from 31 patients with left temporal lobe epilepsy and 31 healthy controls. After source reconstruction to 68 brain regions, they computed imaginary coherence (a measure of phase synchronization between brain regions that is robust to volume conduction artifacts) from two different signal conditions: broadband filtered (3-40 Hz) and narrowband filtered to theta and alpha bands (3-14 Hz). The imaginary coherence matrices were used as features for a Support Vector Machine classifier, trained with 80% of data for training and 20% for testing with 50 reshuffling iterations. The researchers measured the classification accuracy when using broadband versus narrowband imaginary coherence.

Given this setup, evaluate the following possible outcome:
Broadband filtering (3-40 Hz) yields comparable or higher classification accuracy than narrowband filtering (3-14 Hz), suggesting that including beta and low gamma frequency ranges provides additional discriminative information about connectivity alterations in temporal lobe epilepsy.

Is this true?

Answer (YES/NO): NO